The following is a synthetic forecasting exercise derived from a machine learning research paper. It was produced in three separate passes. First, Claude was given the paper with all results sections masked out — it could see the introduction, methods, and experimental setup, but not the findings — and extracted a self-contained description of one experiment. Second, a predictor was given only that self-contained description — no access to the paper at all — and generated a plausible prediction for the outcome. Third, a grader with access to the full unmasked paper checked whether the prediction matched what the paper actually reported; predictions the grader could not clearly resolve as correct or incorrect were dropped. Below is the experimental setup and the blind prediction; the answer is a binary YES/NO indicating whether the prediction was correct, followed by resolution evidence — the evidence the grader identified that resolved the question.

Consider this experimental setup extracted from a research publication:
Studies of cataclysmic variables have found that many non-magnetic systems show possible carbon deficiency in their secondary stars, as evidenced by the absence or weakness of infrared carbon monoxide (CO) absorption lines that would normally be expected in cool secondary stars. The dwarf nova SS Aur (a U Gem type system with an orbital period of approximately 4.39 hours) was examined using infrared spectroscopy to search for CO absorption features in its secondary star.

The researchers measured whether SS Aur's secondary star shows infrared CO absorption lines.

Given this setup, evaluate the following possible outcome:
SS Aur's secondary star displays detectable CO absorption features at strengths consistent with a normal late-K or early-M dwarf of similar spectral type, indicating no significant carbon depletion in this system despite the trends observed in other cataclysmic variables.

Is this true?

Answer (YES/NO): YES